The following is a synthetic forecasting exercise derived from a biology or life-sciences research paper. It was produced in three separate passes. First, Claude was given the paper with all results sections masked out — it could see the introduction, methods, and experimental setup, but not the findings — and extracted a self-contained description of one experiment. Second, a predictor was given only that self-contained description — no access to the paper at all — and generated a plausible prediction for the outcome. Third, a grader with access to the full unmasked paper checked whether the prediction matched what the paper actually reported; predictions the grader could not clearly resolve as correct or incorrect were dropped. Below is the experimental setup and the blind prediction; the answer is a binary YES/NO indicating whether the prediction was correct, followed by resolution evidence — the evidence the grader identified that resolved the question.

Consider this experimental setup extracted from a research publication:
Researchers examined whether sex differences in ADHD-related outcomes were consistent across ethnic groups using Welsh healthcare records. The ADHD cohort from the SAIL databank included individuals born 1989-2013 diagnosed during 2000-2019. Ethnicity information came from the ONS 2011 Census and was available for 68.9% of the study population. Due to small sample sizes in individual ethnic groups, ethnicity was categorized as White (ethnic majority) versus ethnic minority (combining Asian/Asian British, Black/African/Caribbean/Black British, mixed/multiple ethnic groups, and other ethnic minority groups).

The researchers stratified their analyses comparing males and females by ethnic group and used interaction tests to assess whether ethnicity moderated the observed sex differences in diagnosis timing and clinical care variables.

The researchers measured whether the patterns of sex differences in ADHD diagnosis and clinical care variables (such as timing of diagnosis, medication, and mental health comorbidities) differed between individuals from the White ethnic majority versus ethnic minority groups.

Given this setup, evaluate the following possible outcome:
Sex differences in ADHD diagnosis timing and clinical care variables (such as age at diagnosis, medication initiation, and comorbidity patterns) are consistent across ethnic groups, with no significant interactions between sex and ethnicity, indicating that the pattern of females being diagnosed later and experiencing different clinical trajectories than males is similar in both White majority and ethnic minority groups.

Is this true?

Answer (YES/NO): YES